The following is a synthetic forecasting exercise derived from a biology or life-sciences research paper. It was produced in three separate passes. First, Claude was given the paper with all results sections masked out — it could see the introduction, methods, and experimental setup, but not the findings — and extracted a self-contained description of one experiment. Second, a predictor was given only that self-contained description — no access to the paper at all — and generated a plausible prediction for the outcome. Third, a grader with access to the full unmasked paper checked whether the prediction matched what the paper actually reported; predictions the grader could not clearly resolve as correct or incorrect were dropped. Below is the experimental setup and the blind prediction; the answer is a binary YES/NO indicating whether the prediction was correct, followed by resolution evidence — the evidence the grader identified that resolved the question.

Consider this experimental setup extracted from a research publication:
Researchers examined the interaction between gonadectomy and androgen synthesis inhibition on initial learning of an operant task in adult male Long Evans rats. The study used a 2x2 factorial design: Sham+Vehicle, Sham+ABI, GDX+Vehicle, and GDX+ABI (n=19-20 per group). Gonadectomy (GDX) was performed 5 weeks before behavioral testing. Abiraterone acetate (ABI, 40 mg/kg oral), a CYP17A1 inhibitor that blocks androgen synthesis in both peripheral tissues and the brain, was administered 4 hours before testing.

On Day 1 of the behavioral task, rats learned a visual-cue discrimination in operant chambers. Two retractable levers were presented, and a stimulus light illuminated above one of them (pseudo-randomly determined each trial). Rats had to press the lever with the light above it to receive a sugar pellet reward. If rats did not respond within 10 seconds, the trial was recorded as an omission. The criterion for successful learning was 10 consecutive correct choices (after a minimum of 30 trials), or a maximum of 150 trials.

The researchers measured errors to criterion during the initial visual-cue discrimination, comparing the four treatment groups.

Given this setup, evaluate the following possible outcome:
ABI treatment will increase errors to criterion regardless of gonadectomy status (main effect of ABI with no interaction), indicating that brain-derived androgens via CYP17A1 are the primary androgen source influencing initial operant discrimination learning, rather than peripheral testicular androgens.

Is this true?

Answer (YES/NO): NO